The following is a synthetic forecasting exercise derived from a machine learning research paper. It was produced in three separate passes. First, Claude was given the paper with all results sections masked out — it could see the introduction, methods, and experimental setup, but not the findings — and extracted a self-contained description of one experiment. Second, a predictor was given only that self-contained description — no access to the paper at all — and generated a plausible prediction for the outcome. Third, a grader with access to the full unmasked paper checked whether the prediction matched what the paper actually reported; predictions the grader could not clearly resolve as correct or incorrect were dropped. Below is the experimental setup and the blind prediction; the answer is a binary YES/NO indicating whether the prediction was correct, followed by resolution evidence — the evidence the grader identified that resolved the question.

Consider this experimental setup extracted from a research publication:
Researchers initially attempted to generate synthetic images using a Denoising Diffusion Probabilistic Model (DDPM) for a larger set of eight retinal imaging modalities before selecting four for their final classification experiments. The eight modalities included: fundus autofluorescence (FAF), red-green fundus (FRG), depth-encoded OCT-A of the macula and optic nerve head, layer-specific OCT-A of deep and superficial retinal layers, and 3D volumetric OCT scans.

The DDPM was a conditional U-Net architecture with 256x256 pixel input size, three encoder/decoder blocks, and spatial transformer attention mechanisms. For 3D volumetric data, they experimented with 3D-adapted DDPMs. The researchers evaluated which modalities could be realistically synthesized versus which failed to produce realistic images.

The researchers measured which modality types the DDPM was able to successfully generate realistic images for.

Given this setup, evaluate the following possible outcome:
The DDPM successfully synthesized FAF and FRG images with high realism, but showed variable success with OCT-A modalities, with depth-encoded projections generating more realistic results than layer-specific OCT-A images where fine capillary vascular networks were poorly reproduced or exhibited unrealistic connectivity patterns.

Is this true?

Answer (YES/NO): NO